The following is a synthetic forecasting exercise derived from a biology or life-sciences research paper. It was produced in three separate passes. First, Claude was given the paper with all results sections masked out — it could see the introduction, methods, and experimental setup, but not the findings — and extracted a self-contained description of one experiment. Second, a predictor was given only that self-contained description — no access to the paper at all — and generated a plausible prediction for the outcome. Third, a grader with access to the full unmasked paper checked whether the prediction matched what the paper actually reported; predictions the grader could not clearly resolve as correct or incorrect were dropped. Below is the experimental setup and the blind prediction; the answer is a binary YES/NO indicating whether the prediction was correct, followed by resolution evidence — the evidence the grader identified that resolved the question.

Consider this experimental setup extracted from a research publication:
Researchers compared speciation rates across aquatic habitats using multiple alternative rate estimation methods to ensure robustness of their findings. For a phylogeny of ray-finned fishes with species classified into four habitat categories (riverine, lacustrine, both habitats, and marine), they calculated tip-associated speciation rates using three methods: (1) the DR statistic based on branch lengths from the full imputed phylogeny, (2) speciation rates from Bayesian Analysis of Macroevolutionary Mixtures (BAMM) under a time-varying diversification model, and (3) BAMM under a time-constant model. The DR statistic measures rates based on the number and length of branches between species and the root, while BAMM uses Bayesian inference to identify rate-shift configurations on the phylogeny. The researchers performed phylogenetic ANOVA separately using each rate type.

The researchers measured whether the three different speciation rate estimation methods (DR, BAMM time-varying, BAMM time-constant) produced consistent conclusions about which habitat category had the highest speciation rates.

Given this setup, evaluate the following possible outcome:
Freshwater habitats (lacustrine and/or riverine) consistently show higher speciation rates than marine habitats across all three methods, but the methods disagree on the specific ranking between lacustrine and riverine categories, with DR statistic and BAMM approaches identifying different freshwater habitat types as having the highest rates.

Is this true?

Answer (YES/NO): NO